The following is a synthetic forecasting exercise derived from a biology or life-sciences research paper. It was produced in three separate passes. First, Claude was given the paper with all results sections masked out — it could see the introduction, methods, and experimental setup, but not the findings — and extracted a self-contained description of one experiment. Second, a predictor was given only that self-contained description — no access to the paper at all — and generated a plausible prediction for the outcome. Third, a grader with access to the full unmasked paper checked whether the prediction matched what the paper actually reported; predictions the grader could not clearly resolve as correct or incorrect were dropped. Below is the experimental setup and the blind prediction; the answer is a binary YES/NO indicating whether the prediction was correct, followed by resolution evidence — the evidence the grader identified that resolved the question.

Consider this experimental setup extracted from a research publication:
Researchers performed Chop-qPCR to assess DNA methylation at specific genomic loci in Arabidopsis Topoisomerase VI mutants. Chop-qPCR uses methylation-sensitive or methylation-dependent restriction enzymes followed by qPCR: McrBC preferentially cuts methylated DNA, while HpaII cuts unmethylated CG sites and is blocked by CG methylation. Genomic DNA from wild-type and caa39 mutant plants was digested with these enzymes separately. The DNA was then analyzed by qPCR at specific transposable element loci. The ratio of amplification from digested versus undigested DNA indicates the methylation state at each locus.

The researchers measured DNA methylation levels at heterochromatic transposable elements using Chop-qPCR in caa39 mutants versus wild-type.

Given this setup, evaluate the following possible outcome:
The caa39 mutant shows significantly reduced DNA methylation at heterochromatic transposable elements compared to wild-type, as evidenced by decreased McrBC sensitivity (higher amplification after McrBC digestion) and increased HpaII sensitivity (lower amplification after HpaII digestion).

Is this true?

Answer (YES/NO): NO